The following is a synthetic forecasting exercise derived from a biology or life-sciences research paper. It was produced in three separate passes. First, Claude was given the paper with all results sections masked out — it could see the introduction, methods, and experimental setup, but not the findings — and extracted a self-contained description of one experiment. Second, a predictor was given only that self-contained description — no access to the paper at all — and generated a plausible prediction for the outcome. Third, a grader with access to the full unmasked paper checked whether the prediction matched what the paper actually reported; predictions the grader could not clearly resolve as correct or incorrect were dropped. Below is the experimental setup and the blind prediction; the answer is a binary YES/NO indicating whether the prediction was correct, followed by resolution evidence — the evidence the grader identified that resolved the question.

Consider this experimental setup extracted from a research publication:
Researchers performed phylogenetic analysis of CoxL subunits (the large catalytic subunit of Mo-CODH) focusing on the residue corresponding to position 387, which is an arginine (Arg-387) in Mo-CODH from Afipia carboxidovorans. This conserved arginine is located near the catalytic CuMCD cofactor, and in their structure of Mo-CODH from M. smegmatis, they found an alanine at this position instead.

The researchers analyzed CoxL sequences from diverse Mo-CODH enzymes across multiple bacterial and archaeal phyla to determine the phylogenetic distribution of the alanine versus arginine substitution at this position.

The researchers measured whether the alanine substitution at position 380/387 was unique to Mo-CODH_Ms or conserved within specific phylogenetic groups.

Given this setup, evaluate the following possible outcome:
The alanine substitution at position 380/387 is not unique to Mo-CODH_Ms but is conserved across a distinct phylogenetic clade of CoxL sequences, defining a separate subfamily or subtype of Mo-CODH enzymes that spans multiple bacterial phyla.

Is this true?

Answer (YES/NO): NO